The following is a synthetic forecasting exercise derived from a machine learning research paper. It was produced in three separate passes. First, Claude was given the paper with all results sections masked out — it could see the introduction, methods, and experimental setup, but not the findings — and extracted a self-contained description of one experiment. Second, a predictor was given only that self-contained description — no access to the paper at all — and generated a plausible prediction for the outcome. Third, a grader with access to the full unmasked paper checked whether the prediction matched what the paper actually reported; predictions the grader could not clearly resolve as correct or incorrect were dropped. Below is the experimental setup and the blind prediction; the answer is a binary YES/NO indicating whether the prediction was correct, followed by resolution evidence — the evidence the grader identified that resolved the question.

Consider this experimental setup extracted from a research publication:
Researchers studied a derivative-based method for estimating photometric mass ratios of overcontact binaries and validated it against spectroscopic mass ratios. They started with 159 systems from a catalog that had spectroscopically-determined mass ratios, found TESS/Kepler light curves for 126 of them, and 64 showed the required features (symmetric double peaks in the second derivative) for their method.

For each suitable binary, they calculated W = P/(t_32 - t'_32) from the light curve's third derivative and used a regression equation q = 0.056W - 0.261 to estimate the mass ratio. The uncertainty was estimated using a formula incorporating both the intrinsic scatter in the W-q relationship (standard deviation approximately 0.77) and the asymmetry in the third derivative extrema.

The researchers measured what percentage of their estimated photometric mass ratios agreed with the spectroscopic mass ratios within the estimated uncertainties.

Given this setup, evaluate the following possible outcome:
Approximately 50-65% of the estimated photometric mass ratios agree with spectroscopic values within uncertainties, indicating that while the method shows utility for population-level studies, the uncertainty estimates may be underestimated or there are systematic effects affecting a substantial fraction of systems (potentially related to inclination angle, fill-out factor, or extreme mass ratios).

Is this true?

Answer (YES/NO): NO